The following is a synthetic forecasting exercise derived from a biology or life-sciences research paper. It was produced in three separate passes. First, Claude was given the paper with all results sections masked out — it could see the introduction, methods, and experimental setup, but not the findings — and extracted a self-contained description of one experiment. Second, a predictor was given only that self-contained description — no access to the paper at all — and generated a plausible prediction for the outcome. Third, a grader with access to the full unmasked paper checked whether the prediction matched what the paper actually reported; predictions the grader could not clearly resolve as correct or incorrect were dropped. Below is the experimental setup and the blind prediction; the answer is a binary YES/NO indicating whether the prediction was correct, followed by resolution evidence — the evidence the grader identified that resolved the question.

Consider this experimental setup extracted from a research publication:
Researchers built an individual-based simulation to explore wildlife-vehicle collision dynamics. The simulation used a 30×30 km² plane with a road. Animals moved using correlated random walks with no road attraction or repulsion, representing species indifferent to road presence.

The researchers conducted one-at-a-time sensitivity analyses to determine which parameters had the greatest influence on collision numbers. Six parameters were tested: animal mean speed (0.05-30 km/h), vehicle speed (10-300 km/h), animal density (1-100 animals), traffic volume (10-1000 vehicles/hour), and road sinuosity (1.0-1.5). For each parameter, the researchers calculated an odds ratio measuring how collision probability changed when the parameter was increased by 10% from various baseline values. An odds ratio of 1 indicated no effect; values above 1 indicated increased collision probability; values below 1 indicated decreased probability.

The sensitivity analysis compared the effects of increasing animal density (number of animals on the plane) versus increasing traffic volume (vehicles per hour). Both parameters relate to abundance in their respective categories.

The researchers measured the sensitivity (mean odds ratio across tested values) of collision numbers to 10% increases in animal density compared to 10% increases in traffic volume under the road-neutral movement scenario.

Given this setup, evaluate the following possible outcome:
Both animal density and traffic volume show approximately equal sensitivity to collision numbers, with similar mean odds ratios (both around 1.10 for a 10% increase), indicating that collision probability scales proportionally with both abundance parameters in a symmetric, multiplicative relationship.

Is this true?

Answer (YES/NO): NO